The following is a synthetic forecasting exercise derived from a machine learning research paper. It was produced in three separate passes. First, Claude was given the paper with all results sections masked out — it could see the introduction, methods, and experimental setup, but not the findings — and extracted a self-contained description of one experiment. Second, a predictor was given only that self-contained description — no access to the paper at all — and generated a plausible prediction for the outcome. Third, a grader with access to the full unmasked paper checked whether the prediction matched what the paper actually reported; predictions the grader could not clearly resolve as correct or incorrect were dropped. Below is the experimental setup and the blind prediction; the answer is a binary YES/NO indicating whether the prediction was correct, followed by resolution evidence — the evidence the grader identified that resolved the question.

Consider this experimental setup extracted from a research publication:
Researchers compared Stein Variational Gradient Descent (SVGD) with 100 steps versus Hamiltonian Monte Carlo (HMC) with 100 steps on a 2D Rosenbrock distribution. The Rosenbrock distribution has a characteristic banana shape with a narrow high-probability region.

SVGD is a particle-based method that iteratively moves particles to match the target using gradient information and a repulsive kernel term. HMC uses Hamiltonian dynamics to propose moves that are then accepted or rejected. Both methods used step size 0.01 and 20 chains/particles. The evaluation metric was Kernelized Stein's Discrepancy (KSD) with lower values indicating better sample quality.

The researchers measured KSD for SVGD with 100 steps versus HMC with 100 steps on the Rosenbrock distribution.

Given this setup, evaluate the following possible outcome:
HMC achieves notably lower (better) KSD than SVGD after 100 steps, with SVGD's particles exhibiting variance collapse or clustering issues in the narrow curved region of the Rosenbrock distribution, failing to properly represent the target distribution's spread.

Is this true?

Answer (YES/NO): YES